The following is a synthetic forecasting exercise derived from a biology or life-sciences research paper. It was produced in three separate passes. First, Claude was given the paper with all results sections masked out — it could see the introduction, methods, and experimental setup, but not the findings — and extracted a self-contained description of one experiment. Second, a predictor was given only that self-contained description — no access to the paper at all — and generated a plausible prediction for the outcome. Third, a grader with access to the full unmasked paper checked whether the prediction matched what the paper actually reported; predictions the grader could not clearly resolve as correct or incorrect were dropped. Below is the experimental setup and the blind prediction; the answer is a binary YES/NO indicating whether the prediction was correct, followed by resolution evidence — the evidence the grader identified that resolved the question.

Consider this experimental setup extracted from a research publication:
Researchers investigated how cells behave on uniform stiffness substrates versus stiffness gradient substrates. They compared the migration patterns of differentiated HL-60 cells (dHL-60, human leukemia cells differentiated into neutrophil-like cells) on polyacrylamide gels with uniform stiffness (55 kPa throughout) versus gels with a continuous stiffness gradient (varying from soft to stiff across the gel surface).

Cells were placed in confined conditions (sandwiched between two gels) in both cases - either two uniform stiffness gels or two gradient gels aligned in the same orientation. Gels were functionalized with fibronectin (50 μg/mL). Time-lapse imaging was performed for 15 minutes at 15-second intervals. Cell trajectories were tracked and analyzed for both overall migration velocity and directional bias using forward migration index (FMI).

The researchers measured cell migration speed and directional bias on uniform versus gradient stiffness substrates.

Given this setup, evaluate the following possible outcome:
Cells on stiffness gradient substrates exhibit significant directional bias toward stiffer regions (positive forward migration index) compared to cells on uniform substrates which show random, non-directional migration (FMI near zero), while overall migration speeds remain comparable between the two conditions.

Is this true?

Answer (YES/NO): YES